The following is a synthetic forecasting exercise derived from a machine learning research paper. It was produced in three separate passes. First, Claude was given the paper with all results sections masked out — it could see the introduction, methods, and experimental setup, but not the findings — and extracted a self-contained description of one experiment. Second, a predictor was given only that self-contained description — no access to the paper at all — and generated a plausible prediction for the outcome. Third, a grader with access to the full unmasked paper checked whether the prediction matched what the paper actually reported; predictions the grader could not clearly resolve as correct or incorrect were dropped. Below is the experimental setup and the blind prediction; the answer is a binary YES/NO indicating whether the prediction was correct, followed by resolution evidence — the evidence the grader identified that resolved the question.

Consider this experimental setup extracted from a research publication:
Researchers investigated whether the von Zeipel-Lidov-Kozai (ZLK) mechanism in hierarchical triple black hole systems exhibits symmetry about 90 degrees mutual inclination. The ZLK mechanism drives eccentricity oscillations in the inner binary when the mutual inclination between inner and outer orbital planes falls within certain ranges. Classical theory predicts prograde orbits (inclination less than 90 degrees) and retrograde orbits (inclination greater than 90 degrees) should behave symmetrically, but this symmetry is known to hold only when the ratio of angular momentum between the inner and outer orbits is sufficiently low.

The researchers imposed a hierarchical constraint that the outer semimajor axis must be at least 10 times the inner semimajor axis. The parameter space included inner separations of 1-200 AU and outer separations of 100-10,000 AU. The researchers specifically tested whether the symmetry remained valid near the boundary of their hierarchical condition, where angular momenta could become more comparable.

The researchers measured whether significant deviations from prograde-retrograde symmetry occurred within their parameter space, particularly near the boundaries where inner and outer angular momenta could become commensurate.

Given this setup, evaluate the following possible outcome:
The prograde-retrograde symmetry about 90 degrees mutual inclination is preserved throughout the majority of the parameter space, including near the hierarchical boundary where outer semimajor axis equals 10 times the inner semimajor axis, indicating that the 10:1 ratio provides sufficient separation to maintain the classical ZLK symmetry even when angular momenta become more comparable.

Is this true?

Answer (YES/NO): NO